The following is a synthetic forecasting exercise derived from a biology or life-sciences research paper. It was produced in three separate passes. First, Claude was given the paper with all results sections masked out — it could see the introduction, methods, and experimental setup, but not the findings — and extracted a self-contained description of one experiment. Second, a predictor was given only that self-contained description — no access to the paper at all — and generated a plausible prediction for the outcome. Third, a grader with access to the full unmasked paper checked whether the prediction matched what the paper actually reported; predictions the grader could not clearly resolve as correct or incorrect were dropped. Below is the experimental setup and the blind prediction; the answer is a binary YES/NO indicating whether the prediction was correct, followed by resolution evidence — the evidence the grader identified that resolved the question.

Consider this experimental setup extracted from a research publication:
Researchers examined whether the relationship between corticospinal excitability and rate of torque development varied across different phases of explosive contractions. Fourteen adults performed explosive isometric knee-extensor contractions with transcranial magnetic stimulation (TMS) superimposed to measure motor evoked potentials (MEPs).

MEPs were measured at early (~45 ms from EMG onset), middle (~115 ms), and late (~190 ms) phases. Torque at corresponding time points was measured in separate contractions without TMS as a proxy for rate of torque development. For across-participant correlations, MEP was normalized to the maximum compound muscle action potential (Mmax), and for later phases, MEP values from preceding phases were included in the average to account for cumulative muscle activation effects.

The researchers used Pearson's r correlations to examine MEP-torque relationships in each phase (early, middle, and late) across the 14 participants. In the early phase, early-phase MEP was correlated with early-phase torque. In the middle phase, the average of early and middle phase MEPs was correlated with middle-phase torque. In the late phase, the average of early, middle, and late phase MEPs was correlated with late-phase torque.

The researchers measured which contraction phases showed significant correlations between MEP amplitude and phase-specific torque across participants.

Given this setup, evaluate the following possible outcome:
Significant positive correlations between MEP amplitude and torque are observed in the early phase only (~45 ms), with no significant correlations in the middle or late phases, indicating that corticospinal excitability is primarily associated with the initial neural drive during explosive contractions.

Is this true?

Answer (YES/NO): NO